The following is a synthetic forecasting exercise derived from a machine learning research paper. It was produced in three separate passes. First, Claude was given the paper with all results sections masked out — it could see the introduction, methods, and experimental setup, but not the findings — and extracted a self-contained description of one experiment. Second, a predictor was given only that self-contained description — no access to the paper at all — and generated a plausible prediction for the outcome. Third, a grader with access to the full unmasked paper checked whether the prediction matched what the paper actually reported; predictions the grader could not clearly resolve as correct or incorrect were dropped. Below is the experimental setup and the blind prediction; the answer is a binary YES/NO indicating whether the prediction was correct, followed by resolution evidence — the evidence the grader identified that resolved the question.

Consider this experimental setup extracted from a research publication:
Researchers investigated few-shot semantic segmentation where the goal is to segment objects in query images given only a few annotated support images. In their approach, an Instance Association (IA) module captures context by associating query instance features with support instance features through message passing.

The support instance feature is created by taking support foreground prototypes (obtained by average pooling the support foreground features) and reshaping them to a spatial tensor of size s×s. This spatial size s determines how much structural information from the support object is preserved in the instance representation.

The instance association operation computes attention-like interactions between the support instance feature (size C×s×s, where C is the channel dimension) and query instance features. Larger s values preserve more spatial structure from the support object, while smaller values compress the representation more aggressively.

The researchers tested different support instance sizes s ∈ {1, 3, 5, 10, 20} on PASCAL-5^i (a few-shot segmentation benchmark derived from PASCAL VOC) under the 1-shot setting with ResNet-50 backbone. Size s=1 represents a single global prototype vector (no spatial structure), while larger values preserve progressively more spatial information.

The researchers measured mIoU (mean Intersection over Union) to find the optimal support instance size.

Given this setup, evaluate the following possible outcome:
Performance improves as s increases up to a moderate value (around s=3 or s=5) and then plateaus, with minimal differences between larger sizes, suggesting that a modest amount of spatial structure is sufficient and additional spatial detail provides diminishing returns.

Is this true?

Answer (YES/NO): NO